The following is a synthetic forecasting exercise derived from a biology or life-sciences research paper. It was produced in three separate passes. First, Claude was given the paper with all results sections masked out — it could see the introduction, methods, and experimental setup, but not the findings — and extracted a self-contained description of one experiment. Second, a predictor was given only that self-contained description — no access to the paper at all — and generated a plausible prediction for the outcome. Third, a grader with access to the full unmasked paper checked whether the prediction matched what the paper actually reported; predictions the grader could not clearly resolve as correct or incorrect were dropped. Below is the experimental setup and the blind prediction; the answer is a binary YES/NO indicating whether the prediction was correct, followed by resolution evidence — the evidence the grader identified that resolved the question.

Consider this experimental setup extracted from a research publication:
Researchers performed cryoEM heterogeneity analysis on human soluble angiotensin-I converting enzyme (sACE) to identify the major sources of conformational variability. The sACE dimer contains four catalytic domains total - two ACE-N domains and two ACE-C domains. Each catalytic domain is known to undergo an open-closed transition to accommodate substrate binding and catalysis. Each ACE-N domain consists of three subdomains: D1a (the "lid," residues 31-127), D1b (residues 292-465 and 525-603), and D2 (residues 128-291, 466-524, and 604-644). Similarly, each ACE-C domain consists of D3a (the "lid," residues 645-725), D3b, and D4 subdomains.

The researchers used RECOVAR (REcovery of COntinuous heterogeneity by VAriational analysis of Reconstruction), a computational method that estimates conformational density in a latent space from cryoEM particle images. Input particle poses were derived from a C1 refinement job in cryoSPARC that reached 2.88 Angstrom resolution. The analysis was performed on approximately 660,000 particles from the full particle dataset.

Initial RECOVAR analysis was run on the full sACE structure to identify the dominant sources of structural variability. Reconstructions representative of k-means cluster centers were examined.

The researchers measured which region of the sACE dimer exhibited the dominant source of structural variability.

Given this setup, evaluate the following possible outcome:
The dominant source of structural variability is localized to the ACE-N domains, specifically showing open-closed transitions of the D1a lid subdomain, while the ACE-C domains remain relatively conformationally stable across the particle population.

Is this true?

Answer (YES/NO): YES